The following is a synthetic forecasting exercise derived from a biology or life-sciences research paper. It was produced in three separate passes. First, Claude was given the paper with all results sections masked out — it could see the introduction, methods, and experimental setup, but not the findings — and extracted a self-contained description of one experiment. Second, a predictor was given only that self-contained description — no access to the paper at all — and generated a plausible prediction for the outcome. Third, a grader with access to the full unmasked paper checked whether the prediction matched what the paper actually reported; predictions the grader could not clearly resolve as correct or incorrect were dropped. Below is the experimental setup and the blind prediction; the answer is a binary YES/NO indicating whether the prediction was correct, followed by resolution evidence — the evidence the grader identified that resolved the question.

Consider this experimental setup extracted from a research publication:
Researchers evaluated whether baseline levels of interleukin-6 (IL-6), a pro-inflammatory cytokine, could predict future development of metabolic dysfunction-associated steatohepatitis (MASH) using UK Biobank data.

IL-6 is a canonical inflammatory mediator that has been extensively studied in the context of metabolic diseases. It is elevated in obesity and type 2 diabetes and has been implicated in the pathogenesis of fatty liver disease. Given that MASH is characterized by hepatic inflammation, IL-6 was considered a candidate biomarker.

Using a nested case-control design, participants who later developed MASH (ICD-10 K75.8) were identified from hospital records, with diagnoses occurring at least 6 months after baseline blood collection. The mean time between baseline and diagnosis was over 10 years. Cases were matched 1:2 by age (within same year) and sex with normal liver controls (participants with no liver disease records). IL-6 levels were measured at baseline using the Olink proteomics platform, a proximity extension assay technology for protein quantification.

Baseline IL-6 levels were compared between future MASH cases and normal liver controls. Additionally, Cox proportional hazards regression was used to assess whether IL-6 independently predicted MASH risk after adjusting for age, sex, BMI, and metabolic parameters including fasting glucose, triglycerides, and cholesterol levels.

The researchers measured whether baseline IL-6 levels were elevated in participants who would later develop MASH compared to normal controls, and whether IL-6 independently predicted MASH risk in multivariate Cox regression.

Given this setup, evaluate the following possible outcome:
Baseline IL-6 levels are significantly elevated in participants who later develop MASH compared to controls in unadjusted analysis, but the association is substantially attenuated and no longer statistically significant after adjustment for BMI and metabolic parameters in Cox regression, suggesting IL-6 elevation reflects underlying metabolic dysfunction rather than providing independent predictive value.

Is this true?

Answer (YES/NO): NO